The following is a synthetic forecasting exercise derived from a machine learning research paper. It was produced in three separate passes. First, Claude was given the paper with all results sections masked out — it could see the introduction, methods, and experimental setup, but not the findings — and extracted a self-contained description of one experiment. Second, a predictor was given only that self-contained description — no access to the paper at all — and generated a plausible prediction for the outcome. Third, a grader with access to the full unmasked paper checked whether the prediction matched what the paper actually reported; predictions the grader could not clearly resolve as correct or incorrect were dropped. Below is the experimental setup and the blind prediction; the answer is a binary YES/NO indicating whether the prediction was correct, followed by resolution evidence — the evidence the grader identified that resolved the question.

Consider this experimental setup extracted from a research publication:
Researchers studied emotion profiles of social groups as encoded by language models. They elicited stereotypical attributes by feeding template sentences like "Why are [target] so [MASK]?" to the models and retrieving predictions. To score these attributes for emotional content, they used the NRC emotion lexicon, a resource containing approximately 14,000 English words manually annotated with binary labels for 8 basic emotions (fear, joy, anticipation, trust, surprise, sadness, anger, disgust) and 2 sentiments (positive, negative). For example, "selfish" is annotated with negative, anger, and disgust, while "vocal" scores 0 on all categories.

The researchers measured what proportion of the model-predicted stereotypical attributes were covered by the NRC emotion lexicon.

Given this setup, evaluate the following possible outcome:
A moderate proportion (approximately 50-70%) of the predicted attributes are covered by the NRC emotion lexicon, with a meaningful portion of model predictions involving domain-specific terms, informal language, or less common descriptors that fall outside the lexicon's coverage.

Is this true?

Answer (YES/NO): NO